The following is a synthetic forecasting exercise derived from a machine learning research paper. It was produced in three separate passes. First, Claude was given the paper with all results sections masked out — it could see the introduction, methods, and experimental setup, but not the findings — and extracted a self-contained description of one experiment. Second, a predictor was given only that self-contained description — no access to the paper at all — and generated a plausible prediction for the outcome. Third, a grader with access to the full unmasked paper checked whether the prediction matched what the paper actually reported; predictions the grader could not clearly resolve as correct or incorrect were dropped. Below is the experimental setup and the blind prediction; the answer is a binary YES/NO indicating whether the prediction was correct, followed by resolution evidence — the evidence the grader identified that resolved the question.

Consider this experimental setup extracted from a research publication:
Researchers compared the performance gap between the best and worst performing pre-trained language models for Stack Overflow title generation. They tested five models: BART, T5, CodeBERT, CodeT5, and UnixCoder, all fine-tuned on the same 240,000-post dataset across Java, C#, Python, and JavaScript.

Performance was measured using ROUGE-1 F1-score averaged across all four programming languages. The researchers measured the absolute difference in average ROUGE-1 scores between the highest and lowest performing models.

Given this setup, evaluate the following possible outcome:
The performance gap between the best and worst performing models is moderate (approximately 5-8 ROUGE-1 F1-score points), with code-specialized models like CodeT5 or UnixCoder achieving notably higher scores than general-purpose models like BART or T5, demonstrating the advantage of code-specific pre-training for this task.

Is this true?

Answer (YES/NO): NO